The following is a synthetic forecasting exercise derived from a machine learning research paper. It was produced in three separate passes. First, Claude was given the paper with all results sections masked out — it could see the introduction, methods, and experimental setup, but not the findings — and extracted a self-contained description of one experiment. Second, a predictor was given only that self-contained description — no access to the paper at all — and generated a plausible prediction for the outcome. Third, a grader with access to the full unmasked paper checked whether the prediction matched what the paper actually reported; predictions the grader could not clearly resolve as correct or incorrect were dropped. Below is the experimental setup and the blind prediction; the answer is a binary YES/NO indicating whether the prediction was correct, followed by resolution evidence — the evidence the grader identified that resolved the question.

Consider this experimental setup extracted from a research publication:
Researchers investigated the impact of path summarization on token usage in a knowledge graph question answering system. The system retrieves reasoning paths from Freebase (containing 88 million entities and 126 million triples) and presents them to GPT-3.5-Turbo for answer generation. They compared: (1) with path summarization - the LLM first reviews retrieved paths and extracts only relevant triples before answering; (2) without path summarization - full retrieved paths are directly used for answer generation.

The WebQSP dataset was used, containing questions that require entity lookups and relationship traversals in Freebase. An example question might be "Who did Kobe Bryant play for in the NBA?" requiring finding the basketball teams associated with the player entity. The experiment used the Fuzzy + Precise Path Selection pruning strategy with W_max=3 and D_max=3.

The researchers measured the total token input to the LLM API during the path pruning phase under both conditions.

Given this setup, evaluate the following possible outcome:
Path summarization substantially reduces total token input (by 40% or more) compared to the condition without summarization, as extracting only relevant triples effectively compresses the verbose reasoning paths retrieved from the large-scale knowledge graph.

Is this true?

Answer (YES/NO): NO